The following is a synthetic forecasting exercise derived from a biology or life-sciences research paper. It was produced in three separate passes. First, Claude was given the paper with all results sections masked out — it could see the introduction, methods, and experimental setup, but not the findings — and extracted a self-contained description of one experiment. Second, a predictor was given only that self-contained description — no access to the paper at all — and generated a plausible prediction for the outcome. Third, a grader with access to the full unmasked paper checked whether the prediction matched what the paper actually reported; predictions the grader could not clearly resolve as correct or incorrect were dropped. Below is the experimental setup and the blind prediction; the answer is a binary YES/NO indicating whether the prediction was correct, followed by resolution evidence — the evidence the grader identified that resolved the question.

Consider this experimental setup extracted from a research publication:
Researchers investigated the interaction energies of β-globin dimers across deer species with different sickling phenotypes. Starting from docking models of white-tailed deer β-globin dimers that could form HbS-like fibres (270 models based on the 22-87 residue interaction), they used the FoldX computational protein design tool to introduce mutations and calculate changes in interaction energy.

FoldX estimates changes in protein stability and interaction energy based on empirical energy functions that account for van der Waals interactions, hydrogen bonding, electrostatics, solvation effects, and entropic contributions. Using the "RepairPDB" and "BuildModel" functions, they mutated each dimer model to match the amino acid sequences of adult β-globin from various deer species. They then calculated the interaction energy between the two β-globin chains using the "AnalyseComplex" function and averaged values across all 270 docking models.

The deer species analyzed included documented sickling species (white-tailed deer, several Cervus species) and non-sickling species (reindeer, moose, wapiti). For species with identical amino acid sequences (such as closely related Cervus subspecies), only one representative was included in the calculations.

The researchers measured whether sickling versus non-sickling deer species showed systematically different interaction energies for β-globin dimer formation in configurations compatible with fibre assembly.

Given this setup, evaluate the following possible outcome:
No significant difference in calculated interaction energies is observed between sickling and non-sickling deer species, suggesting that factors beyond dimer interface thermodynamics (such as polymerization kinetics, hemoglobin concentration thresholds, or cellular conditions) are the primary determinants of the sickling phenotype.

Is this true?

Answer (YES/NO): NO